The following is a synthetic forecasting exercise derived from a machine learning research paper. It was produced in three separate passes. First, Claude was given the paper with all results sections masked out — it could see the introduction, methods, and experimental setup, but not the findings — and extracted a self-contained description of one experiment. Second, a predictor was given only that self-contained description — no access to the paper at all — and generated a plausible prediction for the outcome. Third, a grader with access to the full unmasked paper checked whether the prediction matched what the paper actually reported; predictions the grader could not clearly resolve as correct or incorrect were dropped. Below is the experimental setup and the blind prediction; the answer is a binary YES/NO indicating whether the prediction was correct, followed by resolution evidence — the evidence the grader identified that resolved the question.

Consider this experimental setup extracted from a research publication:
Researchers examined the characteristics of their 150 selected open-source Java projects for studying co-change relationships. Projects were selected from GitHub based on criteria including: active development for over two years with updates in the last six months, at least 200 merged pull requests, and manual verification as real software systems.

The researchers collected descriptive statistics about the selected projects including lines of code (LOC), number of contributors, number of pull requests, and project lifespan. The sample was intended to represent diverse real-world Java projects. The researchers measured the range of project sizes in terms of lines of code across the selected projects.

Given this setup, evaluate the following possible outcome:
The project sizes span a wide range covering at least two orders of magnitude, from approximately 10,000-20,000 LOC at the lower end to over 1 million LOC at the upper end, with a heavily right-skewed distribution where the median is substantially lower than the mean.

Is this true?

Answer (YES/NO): NO